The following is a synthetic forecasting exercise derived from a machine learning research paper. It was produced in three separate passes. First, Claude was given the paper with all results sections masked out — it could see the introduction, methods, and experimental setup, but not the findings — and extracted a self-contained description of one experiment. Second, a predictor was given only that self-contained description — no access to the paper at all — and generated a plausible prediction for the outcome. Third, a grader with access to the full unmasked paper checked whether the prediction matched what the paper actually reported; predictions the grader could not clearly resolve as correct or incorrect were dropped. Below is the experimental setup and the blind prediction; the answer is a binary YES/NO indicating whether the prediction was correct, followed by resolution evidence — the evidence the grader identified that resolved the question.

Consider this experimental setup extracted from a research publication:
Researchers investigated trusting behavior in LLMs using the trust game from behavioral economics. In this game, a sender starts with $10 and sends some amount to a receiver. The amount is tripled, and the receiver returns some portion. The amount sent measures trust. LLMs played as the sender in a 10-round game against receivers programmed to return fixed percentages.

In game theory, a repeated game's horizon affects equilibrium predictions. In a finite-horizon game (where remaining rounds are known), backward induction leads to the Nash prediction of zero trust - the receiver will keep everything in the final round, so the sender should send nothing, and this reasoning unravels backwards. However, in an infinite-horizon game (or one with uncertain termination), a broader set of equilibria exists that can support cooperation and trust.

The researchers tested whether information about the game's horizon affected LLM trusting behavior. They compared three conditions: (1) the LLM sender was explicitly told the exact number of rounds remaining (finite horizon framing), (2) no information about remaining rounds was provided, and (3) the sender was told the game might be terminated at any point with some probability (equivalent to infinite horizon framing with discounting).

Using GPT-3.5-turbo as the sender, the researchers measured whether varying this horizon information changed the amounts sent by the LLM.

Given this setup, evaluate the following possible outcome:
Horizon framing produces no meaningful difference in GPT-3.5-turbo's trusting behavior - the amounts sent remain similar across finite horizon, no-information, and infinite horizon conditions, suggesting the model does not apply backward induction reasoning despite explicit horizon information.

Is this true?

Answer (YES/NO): YES